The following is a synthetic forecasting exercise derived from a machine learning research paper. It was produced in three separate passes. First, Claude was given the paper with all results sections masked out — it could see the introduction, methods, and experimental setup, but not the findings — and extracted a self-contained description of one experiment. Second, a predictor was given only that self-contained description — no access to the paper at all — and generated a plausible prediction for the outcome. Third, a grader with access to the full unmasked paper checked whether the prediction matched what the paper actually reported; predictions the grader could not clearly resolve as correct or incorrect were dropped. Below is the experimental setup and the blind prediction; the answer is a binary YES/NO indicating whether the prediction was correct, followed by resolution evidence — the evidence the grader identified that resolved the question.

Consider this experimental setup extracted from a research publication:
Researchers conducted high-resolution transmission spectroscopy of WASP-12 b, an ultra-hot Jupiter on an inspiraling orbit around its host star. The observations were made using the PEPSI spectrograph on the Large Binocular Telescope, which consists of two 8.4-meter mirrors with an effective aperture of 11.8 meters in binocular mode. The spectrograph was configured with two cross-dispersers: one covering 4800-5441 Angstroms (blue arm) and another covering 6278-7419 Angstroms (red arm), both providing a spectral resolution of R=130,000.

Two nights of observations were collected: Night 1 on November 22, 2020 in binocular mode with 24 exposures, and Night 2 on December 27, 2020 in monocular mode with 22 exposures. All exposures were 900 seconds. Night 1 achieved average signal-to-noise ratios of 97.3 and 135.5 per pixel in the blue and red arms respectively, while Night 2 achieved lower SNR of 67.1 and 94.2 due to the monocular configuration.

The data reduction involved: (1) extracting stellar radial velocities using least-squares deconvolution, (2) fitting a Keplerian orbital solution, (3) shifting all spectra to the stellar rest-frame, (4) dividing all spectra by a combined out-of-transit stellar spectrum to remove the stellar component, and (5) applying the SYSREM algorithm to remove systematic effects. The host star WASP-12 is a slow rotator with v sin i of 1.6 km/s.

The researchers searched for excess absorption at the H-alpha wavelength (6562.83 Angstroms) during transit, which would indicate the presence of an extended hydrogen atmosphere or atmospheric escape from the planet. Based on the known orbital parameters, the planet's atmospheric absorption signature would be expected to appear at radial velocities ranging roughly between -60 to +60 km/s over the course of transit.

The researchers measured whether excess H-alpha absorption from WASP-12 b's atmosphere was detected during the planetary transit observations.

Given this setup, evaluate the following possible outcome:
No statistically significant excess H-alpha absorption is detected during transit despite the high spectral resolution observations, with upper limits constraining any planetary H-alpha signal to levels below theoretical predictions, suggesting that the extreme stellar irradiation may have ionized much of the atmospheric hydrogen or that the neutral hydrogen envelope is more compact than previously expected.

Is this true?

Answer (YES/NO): NO